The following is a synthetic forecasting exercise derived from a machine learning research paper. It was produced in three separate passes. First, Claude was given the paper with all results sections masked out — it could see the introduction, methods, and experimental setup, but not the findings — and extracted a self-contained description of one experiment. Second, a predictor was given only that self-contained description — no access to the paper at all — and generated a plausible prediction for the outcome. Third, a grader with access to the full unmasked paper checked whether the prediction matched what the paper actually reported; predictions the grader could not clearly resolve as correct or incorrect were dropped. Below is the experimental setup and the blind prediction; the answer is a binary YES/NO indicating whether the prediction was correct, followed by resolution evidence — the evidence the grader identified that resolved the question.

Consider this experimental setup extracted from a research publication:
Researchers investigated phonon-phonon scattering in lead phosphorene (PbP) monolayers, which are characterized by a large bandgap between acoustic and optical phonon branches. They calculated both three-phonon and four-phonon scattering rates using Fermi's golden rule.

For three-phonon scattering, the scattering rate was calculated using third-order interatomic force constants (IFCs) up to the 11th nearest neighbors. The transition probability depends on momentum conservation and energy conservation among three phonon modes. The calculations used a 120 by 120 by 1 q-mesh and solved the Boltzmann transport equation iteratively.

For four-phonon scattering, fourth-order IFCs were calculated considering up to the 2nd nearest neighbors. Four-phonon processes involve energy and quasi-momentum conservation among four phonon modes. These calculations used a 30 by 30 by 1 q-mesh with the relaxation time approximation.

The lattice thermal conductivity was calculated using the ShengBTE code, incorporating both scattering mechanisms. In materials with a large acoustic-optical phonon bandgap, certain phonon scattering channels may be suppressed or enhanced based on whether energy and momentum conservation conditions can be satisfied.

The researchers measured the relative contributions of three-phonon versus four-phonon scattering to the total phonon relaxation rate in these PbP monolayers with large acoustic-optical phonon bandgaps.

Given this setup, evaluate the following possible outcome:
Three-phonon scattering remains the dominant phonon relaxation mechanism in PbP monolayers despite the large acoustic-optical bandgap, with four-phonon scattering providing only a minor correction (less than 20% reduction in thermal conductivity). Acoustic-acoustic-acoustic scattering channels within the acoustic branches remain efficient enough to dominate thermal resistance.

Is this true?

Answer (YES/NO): NO